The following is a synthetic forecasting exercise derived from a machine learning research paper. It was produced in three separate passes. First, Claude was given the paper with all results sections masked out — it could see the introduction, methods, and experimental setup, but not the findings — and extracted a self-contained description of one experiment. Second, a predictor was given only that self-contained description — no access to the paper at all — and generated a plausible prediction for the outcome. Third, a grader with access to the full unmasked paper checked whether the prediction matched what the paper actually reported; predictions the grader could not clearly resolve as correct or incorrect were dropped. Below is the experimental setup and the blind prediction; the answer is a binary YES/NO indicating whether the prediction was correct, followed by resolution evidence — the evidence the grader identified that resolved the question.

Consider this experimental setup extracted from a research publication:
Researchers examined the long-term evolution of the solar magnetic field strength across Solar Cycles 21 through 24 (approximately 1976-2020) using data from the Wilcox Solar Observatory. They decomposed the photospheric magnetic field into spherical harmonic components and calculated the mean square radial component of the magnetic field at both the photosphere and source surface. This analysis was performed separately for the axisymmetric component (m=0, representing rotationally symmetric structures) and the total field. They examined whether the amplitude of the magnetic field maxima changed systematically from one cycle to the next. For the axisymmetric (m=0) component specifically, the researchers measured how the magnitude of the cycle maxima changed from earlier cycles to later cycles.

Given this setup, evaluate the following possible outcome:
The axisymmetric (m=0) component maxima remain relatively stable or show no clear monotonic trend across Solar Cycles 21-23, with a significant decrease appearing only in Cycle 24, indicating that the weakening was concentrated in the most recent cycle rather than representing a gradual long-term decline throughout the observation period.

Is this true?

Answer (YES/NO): NO